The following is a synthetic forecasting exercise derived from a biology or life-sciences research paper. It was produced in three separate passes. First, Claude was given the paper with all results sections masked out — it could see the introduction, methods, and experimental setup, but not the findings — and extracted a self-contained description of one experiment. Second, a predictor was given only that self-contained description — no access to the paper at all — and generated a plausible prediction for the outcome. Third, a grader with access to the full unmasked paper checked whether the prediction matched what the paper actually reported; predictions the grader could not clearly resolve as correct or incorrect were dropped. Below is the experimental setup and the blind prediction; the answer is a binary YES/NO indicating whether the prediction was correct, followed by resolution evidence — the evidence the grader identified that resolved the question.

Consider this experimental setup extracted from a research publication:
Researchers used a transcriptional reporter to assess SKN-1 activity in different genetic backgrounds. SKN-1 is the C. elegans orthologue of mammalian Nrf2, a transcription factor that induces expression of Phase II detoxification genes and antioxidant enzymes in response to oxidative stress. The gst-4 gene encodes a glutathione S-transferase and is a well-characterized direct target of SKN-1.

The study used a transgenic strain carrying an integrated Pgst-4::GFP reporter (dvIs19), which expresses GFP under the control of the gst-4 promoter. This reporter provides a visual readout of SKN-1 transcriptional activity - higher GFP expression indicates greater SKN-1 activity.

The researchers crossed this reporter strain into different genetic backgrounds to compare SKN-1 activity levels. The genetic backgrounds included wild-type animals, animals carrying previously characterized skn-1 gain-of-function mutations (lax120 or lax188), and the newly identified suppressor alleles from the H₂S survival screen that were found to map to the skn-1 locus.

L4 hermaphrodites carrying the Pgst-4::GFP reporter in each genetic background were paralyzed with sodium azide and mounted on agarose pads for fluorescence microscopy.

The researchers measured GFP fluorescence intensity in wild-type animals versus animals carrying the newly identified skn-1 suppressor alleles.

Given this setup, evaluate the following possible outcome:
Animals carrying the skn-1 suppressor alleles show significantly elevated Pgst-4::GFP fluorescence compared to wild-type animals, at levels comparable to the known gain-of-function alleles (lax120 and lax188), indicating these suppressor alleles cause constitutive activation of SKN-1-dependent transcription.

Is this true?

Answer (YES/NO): YES